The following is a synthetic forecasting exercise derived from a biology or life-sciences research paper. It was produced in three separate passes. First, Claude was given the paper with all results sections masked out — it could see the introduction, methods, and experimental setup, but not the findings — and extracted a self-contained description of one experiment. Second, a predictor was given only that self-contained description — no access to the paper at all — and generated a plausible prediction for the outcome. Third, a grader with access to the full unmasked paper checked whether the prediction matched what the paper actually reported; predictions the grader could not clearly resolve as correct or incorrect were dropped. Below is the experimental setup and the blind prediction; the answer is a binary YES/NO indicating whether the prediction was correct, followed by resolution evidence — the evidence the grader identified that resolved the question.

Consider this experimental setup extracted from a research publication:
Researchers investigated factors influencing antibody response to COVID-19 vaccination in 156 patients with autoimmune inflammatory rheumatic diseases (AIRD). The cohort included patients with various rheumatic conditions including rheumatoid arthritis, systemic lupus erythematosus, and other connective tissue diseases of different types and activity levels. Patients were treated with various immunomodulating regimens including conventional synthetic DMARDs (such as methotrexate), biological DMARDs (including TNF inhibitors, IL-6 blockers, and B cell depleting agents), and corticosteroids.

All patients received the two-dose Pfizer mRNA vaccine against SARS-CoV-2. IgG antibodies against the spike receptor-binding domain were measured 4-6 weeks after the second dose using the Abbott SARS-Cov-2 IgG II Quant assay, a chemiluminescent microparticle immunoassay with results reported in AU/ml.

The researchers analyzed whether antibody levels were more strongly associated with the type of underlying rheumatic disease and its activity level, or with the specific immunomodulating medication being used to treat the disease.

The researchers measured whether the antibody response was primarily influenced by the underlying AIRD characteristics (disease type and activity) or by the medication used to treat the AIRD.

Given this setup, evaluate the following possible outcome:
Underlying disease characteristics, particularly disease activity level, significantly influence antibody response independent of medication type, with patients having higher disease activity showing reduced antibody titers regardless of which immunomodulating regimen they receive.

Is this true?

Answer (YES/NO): NO